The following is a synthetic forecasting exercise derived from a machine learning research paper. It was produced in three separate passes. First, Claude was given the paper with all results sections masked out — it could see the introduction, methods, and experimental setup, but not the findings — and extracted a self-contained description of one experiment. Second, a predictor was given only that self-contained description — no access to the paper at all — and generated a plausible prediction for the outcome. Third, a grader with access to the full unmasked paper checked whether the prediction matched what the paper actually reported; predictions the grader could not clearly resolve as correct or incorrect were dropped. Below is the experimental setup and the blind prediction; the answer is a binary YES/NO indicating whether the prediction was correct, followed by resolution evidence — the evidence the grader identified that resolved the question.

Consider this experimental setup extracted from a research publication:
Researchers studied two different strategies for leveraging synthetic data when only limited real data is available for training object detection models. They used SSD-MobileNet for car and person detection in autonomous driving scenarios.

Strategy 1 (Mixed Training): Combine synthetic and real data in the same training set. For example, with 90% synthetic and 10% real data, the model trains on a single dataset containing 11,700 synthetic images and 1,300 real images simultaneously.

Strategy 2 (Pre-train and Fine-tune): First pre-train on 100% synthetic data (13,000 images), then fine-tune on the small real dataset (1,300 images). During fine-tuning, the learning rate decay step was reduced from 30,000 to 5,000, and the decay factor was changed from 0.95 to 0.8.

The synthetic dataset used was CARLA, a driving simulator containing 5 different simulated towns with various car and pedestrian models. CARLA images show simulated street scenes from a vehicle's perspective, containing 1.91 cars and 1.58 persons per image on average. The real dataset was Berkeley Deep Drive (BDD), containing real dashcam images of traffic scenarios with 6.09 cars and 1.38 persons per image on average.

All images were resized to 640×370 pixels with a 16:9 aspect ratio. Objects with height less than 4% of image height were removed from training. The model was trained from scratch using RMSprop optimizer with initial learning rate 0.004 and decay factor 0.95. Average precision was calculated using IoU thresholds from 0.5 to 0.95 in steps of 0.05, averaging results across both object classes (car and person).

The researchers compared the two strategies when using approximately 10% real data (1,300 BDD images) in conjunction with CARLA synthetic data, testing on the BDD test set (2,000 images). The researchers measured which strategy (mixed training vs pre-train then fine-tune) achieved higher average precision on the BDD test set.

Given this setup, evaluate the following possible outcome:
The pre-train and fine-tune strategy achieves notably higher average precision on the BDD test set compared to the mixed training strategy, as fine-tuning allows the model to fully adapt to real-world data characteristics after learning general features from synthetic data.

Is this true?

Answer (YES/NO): NO